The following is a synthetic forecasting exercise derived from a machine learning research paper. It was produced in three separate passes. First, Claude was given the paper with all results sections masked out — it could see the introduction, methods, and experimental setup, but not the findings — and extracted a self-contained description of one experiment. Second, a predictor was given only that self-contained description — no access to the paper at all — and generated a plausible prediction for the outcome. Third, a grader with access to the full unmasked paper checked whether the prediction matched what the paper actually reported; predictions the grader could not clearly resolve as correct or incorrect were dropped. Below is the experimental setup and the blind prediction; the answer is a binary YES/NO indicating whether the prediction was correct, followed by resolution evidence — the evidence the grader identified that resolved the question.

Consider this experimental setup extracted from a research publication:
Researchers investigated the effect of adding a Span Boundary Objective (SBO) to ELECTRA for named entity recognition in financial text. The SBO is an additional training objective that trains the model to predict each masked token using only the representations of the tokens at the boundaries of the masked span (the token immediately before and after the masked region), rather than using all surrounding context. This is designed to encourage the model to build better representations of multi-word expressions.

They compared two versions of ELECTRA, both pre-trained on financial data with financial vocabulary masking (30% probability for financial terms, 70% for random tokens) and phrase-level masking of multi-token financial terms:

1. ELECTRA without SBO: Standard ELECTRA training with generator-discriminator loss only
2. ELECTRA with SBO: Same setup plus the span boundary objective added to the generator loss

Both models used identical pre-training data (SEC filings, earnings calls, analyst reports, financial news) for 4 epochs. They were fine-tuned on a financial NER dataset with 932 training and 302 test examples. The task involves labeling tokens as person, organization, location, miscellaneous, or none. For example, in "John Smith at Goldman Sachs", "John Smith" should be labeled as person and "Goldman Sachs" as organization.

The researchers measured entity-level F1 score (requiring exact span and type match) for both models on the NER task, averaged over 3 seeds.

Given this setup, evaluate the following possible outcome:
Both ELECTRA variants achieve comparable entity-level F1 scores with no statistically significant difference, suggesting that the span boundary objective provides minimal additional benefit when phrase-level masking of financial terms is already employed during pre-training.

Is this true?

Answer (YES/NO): NO